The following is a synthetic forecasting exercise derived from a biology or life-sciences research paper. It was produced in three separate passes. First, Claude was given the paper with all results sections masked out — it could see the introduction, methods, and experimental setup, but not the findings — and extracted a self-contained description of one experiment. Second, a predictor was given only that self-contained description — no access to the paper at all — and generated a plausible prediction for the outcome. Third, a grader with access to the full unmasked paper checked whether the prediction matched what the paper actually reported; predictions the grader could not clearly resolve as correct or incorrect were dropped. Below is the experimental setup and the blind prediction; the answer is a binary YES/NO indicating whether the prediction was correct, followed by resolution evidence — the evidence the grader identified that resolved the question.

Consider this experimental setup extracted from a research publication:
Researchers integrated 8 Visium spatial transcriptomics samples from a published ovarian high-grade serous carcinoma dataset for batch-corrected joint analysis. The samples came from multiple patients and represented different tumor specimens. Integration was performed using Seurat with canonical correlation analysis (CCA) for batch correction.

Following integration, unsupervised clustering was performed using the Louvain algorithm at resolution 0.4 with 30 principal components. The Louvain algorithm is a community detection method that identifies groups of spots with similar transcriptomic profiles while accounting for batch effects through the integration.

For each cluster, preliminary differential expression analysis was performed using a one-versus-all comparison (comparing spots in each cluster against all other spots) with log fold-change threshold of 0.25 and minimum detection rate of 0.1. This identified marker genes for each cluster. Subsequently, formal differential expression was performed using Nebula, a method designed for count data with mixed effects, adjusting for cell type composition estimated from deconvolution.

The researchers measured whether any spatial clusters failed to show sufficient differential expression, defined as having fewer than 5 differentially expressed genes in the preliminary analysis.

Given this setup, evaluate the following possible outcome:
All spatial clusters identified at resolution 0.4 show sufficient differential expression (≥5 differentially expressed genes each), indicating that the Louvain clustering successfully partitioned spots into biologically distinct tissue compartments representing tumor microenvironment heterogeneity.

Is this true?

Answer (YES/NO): NO